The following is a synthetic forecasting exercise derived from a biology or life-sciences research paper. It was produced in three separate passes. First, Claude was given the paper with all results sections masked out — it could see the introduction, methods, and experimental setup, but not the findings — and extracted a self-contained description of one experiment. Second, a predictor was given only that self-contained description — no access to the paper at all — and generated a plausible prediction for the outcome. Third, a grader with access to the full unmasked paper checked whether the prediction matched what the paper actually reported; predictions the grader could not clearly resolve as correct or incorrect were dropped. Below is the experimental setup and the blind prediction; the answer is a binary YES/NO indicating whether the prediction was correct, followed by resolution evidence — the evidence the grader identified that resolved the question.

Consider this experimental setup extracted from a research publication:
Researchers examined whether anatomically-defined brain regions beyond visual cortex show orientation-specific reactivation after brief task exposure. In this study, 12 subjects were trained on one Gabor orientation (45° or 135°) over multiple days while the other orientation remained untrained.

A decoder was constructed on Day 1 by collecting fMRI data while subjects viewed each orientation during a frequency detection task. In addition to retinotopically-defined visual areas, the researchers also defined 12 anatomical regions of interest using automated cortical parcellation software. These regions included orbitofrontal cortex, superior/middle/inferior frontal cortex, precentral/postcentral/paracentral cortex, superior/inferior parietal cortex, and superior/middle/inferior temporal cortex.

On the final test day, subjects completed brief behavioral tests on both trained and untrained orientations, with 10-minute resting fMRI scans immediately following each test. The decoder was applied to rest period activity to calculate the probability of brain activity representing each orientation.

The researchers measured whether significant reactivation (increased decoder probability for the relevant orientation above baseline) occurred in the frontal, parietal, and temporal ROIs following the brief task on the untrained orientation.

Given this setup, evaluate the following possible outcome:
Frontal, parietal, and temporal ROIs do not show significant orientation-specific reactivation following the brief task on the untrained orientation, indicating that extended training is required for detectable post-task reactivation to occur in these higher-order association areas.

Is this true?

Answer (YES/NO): NO